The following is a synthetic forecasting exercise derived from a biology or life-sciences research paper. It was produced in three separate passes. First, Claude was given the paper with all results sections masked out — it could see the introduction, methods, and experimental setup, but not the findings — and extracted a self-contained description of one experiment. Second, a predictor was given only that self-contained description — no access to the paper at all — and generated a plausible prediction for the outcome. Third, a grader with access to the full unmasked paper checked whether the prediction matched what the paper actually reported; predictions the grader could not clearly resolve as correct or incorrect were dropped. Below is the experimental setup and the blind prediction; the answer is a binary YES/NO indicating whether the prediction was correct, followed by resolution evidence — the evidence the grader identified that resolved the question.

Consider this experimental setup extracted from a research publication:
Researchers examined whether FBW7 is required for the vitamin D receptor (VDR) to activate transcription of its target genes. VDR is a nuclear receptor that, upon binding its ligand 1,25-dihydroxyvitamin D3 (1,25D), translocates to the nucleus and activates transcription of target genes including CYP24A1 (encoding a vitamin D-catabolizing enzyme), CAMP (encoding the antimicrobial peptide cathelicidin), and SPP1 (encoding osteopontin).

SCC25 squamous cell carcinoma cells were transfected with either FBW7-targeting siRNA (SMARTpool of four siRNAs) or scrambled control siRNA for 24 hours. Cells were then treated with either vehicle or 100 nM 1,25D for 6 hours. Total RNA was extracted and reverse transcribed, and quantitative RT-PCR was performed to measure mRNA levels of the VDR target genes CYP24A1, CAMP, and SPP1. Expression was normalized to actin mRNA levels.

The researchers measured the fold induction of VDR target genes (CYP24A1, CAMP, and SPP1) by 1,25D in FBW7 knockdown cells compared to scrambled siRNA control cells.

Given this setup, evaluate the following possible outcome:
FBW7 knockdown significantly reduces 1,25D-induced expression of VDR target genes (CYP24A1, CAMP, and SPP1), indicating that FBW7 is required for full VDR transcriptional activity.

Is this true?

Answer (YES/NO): YES